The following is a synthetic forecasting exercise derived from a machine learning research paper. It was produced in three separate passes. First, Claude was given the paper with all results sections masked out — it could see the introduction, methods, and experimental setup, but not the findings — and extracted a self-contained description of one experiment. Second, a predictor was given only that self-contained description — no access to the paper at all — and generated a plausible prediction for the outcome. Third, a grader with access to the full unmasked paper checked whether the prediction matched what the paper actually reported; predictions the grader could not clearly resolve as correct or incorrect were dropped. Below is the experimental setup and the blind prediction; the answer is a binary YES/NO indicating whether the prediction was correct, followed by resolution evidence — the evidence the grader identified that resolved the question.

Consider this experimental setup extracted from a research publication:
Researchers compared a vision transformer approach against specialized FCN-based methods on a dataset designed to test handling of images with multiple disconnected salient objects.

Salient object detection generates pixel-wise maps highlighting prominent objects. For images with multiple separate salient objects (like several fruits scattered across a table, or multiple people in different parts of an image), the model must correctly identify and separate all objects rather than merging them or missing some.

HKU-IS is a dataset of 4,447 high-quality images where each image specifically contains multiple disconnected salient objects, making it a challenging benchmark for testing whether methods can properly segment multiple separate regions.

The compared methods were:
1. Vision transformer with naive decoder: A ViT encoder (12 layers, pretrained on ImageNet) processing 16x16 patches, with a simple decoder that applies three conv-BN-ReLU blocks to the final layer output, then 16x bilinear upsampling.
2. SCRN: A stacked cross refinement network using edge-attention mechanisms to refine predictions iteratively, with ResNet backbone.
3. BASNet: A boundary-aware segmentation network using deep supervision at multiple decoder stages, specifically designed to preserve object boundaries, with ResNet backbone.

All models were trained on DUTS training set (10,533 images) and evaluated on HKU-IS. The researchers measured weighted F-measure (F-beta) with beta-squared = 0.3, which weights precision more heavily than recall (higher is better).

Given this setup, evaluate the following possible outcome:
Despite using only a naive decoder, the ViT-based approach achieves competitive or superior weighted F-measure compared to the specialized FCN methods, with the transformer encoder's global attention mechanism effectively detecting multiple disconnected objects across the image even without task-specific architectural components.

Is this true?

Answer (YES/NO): NO